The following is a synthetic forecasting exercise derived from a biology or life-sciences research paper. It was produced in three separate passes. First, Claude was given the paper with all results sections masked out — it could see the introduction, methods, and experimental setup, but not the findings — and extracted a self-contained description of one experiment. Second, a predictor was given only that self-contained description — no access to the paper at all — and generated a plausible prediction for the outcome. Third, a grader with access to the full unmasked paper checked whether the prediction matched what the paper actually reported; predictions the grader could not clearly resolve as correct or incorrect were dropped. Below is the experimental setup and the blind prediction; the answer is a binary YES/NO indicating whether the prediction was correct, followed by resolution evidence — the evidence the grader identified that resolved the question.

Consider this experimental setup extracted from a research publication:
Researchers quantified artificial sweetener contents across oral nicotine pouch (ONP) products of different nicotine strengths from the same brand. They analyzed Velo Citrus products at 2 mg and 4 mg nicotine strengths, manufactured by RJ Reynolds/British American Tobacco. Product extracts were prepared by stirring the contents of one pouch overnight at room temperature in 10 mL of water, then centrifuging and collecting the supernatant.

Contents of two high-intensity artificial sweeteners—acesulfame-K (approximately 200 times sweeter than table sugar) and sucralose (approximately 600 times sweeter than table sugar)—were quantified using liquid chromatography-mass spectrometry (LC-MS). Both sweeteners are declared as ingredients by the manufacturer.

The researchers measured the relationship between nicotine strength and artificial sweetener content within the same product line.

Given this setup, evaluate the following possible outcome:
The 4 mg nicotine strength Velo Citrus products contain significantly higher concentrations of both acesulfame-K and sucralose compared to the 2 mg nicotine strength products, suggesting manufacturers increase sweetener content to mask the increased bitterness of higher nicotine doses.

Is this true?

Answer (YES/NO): NO